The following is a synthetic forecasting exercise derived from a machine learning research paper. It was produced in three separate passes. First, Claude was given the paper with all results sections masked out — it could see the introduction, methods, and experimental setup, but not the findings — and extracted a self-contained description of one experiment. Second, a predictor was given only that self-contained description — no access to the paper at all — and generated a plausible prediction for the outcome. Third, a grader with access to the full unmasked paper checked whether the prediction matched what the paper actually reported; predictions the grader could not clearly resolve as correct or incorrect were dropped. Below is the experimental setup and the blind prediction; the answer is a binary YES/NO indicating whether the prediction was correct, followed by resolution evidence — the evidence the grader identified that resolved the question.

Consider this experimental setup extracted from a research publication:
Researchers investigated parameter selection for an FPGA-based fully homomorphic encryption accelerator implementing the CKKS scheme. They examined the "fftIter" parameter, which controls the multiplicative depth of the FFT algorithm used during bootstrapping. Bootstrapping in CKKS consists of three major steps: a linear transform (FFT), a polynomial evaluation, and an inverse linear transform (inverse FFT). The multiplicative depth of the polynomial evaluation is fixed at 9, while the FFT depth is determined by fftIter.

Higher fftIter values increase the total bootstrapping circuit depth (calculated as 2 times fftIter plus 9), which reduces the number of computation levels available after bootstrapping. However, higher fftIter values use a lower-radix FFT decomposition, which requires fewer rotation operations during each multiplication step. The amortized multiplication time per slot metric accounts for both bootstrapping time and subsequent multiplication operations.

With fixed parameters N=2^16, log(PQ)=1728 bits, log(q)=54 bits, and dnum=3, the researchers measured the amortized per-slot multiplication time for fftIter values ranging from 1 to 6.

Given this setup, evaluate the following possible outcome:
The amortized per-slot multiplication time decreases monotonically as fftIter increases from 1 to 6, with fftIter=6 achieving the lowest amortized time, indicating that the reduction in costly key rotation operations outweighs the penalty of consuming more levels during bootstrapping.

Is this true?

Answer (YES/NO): NO